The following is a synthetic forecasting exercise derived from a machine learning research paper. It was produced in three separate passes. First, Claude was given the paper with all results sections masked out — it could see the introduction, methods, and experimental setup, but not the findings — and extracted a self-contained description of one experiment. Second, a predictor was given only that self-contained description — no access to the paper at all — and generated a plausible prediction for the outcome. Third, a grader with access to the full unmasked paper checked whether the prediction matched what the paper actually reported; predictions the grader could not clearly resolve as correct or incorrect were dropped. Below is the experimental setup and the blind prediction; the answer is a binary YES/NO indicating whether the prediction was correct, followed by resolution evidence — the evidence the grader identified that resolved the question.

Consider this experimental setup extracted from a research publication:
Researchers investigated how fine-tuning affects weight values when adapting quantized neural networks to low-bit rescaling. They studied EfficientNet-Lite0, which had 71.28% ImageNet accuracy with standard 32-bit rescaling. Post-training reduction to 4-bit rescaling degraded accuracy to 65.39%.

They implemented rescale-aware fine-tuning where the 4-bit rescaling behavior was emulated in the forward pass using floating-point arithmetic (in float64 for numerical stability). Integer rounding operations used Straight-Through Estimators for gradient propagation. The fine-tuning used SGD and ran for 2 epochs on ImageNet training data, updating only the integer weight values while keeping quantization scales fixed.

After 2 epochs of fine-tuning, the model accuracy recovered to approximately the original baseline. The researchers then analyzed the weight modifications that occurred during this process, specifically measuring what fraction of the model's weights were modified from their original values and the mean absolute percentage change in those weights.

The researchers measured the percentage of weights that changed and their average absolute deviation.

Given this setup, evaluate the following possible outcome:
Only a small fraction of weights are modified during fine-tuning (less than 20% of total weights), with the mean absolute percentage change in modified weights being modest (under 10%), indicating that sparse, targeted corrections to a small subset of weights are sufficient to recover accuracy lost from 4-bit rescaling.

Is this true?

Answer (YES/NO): YES